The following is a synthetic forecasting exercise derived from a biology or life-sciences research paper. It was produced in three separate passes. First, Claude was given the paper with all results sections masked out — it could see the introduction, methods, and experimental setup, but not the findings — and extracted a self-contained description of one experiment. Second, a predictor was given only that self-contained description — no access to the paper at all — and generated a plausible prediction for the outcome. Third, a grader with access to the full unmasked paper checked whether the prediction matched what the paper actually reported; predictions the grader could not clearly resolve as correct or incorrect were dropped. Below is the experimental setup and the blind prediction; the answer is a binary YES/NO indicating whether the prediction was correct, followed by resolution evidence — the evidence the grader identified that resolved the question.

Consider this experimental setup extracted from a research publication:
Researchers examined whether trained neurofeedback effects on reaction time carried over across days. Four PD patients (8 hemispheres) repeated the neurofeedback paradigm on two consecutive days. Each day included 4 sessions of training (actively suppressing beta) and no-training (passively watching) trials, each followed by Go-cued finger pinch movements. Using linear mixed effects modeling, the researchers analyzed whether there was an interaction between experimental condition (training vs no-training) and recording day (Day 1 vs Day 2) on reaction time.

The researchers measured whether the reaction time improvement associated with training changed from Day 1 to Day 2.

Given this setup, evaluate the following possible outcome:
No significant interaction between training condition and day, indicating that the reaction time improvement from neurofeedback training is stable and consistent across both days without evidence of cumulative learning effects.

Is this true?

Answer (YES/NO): NO